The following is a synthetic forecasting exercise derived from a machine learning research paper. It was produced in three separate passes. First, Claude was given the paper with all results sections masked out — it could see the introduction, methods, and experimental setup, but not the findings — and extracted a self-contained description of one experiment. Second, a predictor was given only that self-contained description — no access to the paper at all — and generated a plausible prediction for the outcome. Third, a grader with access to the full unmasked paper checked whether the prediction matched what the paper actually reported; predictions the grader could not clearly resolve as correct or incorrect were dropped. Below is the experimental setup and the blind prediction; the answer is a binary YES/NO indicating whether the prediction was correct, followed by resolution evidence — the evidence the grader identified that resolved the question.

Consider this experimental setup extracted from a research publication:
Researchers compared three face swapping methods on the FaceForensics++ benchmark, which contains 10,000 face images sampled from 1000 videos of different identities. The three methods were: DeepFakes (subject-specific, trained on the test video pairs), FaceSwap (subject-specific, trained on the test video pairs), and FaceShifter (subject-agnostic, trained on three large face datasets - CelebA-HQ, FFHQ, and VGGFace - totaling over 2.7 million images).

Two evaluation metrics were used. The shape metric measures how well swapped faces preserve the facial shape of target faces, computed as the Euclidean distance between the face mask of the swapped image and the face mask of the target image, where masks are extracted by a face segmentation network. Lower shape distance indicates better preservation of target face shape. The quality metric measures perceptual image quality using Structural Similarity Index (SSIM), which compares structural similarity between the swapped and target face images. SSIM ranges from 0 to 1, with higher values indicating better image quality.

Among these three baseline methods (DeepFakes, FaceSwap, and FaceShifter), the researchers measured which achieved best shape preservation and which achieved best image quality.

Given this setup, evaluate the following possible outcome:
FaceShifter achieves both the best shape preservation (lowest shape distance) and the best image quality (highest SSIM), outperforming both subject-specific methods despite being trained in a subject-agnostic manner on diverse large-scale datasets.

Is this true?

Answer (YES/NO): NO